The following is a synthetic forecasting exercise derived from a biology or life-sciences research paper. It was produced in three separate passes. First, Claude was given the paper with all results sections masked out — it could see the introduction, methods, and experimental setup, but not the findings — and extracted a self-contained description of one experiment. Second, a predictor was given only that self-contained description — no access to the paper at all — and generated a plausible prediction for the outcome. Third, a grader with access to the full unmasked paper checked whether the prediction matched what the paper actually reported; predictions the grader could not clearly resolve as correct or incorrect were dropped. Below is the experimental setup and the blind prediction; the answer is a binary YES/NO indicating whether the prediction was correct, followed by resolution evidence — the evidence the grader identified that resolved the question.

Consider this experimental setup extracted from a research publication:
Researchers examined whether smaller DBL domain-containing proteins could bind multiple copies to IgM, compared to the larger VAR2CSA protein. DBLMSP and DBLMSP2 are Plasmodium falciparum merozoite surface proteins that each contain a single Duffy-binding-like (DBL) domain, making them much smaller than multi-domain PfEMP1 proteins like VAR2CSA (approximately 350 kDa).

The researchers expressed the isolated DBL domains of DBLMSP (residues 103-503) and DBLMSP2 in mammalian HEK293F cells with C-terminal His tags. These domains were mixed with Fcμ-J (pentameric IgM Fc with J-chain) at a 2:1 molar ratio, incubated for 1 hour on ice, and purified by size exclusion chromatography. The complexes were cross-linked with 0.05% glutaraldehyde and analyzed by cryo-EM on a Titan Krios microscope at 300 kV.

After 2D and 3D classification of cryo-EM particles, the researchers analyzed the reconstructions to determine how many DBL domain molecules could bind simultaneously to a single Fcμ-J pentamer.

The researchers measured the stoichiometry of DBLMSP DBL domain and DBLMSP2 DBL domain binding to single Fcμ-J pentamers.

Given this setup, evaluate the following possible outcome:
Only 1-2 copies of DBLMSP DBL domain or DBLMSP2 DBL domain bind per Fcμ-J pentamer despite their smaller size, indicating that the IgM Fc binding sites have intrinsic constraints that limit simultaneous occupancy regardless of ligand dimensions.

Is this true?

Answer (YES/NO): YES